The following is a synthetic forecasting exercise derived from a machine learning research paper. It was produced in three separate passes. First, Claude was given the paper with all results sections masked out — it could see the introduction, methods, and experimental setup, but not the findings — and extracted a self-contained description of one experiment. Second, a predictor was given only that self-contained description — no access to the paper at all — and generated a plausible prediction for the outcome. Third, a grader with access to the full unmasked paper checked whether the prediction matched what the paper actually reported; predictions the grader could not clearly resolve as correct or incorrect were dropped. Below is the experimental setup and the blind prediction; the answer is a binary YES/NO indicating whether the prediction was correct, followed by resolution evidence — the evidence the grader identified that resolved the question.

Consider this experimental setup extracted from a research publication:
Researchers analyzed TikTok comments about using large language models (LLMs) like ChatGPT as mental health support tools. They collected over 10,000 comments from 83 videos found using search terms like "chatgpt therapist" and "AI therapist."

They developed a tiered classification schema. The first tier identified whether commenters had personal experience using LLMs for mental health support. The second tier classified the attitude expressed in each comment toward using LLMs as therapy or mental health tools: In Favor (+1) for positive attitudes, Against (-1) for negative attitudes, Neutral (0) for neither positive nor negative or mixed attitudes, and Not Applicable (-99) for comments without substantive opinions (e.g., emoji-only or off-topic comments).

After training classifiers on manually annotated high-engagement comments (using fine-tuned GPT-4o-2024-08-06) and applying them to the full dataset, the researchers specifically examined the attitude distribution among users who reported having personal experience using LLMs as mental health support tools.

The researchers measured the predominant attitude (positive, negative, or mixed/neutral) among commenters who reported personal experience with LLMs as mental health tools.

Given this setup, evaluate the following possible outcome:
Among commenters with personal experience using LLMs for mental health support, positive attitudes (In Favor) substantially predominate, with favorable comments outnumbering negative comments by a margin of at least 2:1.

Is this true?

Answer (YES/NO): YES